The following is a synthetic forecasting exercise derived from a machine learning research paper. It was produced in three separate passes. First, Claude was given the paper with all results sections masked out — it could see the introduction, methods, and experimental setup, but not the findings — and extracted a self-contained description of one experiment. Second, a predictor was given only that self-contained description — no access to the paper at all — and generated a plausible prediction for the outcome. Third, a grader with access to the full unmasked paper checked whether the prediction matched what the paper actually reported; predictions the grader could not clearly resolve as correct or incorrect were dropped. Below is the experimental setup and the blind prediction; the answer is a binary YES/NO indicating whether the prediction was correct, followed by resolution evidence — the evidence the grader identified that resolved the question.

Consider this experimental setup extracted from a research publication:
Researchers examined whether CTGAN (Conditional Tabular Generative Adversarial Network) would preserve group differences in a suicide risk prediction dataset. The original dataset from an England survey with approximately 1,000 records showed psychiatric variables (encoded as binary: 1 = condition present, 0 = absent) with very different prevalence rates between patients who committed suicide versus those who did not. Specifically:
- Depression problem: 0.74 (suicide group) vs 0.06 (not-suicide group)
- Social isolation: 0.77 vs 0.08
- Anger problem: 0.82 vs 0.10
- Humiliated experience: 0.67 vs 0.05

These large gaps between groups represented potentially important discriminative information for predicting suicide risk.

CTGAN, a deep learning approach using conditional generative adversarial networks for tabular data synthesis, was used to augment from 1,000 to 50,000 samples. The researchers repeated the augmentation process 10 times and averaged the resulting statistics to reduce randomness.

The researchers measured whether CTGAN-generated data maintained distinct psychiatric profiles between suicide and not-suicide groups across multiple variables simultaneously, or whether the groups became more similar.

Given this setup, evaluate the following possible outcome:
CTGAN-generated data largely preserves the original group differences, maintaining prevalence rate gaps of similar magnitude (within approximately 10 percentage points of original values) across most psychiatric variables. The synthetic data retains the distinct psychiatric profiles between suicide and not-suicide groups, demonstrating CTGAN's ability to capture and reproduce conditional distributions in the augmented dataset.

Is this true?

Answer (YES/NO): NO